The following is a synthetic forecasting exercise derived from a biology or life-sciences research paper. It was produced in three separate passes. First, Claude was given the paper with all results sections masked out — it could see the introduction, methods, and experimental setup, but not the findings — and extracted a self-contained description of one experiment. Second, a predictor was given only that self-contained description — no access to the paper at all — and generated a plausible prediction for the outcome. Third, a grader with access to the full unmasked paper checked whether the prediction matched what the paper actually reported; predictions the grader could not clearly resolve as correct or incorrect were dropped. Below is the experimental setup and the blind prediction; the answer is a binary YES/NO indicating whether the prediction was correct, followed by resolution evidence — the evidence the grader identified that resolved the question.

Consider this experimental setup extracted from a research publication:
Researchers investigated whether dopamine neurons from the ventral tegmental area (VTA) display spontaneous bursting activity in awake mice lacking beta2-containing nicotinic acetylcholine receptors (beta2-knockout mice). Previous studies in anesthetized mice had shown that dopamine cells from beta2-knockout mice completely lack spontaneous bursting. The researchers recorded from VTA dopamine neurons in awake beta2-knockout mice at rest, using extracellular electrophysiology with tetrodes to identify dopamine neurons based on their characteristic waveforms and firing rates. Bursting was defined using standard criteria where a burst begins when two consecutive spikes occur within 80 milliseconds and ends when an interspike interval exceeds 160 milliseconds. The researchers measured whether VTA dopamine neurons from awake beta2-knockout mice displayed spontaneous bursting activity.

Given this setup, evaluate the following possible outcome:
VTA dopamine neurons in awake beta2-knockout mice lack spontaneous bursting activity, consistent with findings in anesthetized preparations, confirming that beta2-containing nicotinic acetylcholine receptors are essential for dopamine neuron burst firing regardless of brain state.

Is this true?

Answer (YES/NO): NO